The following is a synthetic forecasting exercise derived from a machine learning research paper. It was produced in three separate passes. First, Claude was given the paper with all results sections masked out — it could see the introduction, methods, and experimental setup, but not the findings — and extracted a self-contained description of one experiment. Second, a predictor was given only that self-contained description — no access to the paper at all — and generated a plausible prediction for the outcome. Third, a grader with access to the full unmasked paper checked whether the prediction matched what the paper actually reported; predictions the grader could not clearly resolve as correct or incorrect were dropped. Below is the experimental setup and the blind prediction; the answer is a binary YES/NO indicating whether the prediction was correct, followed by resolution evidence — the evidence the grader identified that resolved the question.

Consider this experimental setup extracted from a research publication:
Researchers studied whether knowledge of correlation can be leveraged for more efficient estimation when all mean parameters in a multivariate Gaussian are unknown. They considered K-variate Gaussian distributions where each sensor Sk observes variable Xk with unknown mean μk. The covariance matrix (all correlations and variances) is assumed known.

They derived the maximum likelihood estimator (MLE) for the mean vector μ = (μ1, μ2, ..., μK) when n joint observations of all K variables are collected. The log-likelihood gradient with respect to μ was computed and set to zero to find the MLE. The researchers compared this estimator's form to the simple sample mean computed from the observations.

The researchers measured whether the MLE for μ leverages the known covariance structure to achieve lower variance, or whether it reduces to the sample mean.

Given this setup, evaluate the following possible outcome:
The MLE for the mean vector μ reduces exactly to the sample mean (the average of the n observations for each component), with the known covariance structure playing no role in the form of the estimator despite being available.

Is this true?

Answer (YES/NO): YES